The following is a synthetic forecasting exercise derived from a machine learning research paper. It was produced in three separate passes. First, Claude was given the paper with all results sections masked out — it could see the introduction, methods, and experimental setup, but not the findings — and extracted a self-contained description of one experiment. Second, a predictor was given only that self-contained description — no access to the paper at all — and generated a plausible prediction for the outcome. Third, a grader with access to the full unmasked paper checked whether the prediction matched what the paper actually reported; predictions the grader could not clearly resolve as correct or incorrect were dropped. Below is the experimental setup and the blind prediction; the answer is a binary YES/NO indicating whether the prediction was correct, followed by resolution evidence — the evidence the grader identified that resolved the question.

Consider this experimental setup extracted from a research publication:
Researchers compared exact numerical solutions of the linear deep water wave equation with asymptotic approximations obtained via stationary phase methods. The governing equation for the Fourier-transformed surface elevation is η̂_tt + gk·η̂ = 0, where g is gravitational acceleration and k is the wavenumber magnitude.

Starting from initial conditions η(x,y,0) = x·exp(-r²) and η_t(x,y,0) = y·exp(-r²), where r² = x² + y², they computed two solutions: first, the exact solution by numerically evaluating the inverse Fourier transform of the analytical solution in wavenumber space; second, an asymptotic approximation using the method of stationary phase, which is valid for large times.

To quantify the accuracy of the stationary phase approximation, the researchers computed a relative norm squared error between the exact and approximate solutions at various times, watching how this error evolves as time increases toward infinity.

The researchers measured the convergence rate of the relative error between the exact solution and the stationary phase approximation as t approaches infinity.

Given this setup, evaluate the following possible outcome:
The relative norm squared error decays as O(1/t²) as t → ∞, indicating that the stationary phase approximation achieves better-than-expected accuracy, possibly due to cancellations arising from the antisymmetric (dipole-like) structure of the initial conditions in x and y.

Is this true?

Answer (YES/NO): YES